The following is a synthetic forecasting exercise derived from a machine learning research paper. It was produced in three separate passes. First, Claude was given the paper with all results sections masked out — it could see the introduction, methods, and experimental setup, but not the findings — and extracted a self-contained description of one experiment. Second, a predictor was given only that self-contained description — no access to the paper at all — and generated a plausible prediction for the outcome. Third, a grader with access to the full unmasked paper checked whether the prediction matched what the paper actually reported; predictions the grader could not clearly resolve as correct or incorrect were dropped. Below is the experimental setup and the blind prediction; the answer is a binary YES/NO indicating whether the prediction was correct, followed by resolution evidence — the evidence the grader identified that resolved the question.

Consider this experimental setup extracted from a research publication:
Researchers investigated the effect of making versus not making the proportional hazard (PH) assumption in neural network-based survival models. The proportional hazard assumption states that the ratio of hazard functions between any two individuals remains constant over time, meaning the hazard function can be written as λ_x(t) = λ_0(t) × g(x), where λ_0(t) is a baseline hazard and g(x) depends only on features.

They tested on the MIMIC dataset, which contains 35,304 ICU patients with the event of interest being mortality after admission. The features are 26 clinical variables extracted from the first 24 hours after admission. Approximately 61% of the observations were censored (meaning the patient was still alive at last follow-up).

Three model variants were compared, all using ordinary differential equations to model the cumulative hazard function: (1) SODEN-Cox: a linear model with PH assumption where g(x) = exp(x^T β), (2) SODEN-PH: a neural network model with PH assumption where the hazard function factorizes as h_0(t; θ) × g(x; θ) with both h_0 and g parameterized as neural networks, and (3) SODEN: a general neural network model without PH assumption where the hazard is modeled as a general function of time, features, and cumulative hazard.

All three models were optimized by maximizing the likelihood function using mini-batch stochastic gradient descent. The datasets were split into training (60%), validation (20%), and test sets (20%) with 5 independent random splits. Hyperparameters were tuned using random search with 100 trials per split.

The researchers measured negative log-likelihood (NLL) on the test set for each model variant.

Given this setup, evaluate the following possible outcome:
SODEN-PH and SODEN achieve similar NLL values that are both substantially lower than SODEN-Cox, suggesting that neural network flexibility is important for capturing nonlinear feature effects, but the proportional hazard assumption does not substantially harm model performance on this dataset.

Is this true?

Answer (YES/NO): NO